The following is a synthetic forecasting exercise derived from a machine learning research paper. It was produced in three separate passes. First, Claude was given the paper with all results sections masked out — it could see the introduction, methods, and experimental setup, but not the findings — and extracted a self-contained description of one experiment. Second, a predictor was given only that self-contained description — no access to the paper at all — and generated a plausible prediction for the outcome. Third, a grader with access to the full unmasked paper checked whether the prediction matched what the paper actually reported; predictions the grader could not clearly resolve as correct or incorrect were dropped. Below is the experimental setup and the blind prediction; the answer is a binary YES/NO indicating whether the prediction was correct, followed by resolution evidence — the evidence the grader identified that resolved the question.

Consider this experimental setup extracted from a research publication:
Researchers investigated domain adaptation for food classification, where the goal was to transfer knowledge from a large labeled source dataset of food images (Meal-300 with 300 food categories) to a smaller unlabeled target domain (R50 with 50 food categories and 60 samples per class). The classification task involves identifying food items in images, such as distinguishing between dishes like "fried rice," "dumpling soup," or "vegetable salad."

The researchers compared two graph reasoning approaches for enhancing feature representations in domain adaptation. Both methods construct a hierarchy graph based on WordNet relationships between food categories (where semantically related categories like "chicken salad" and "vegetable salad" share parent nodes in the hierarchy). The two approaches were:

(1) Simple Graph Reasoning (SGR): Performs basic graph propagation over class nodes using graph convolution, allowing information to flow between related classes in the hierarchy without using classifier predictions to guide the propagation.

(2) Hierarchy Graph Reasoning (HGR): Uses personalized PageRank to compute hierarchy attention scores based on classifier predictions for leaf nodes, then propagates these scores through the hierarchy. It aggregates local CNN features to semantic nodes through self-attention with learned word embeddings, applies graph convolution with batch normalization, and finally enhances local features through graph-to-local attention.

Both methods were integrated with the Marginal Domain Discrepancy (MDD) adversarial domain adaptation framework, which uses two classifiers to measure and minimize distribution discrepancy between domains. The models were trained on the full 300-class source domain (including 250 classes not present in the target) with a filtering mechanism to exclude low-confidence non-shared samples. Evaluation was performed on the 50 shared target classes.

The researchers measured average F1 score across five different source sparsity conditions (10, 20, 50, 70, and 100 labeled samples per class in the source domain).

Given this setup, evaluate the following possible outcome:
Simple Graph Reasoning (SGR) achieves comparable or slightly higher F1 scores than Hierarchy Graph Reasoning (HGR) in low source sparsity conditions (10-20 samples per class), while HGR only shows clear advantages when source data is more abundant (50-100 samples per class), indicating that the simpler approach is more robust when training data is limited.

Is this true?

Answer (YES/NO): NO